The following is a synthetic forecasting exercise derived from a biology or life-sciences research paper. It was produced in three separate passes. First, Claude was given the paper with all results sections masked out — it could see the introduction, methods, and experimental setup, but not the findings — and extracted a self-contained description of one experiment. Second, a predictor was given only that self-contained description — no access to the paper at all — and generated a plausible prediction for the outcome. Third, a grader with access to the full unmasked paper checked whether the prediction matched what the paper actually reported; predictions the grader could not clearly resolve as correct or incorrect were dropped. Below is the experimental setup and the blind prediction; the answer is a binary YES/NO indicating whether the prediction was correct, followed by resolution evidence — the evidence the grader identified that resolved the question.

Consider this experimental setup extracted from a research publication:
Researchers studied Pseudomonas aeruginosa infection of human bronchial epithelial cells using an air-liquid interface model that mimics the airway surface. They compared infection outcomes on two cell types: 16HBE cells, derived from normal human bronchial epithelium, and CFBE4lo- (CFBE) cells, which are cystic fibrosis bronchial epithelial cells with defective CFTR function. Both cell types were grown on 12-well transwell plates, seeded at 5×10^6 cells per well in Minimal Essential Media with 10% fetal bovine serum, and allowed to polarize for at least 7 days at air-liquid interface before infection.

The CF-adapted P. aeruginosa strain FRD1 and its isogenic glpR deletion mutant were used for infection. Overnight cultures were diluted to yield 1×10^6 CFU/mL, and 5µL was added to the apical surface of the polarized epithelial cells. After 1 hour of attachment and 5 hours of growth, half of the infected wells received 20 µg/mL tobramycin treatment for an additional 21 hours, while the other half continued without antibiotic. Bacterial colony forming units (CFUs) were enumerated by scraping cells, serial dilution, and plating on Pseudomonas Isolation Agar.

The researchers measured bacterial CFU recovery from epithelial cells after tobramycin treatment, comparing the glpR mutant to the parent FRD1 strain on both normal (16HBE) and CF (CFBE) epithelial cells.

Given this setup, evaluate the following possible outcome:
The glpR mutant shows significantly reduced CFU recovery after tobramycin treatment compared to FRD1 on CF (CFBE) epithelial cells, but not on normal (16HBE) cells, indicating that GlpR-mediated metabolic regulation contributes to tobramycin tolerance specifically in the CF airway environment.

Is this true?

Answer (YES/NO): NO